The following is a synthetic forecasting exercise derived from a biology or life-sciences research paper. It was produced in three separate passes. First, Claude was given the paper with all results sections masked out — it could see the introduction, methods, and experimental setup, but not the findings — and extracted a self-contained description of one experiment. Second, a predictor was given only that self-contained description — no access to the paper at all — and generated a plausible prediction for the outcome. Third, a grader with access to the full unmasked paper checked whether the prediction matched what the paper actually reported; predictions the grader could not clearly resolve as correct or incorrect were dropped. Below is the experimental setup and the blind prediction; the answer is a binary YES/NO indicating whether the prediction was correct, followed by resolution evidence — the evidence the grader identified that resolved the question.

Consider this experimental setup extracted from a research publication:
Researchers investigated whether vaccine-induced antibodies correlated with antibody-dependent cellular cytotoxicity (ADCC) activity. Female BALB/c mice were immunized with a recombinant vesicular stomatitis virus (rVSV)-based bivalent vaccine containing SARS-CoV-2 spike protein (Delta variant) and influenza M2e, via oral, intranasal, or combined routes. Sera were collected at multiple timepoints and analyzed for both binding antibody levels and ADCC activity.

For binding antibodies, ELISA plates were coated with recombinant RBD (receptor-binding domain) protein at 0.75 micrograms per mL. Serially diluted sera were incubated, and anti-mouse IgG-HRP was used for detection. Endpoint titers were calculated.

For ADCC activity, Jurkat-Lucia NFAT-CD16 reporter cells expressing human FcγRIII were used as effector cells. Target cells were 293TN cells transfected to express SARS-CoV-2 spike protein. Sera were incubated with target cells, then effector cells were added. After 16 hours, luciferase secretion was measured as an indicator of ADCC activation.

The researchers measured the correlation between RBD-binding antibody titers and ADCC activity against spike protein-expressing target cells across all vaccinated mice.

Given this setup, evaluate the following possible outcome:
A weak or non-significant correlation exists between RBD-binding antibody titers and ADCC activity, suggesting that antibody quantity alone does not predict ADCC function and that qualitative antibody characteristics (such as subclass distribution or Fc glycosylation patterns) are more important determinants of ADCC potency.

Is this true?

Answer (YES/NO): NO